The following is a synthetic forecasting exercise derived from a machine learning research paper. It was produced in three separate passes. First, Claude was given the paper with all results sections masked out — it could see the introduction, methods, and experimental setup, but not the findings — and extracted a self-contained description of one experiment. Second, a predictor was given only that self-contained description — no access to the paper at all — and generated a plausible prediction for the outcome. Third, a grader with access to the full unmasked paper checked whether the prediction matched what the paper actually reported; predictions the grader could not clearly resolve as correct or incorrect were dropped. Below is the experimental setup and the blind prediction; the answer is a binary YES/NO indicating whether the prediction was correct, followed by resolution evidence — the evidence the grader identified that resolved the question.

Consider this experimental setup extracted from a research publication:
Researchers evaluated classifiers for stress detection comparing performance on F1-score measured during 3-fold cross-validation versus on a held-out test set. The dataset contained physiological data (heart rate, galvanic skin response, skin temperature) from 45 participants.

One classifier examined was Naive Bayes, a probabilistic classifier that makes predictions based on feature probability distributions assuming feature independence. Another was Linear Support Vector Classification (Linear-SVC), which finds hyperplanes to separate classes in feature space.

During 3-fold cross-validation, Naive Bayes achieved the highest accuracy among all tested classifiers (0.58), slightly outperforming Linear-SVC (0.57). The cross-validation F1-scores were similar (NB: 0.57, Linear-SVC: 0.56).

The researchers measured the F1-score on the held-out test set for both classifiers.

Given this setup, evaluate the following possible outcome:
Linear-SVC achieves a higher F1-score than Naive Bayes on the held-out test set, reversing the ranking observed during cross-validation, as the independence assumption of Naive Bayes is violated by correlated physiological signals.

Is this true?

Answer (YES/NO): YES